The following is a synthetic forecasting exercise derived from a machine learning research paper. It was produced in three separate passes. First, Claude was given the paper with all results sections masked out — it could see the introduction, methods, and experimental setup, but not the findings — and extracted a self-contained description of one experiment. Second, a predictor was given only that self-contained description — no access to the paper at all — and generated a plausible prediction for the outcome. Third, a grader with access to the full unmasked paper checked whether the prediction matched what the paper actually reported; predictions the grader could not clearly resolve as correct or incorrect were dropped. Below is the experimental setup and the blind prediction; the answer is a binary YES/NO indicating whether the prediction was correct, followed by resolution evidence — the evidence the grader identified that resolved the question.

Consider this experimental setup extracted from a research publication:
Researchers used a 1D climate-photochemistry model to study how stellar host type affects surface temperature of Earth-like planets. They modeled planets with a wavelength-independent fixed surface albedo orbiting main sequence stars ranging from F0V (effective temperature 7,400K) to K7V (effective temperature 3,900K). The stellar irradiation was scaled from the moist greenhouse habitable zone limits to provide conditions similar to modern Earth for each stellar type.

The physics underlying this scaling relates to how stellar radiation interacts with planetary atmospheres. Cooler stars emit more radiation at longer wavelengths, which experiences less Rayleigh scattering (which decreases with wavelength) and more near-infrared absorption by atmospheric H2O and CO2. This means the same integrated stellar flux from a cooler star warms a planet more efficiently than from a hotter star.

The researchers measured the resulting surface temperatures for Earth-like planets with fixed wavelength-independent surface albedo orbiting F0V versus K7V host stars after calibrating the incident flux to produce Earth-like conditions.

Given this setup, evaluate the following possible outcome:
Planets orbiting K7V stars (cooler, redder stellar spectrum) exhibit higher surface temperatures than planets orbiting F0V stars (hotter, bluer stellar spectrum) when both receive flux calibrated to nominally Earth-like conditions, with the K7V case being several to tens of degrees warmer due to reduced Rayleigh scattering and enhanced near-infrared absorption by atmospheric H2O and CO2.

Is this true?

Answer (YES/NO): NO